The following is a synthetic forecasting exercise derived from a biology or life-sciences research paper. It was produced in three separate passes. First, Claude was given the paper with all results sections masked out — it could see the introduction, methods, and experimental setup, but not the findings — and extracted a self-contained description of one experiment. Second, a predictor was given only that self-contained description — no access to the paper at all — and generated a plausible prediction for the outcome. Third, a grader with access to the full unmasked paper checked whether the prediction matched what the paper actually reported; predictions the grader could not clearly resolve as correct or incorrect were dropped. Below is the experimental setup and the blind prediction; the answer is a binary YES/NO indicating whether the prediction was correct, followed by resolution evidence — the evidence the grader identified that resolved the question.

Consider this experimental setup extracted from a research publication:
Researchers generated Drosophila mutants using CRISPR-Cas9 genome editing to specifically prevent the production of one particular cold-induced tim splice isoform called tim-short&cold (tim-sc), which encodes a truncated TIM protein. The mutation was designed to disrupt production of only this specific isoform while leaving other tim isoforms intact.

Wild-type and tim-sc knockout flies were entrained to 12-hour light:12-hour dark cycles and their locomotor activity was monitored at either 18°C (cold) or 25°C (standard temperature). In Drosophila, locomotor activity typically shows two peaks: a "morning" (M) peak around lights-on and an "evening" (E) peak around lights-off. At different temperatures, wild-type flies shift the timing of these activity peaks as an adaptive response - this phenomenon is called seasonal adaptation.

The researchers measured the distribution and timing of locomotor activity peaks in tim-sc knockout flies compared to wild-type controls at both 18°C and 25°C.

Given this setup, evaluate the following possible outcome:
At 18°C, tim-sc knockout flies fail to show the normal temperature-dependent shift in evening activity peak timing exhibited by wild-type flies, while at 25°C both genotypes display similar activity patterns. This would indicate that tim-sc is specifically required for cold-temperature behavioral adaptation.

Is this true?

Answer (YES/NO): NO